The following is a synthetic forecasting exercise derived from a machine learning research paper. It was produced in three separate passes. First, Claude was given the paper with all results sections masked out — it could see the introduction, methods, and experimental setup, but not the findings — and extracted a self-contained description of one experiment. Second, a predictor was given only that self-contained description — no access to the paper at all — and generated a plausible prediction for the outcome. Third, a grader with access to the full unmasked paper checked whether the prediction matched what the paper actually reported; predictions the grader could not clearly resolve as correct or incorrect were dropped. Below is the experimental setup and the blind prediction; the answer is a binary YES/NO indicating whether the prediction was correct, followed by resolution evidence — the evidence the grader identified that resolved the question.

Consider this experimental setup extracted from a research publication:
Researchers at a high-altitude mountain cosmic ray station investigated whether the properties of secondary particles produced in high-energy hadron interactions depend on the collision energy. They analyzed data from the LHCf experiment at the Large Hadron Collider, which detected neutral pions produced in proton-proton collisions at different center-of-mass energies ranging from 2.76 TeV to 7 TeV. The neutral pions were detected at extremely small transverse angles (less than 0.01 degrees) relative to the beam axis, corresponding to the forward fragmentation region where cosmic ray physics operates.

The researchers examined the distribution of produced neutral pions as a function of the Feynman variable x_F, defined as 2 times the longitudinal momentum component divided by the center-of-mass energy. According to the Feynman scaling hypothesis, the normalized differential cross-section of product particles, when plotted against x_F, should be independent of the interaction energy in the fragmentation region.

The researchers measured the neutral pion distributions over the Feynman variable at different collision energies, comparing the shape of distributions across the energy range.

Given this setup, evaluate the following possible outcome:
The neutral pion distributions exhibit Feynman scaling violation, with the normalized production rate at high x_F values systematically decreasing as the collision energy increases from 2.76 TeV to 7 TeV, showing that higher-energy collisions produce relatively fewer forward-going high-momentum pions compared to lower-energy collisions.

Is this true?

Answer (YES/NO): NO